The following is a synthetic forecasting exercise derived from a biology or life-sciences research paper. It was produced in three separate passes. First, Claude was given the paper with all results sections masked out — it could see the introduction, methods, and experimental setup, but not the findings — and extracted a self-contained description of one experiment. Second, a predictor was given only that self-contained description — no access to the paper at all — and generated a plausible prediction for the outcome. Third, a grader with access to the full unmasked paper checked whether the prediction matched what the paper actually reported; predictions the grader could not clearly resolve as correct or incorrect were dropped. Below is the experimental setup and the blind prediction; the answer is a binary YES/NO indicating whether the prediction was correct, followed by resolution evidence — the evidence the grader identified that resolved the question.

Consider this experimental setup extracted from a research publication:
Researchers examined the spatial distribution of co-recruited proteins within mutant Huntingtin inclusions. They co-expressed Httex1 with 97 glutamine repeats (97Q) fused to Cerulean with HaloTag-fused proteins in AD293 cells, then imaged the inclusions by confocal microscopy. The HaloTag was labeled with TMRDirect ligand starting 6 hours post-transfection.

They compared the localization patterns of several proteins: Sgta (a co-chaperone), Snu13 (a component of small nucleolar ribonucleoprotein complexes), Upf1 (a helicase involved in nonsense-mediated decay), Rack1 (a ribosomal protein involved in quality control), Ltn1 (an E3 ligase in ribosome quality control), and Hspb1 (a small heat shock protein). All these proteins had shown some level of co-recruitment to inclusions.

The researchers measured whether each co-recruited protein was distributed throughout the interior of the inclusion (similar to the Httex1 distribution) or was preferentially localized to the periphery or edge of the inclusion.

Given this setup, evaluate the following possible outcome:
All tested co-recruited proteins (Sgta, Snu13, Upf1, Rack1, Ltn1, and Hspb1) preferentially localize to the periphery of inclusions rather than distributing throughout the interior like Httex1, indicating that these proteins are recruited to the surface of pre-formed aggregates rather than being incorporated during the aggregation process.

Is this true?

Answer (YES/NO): NO